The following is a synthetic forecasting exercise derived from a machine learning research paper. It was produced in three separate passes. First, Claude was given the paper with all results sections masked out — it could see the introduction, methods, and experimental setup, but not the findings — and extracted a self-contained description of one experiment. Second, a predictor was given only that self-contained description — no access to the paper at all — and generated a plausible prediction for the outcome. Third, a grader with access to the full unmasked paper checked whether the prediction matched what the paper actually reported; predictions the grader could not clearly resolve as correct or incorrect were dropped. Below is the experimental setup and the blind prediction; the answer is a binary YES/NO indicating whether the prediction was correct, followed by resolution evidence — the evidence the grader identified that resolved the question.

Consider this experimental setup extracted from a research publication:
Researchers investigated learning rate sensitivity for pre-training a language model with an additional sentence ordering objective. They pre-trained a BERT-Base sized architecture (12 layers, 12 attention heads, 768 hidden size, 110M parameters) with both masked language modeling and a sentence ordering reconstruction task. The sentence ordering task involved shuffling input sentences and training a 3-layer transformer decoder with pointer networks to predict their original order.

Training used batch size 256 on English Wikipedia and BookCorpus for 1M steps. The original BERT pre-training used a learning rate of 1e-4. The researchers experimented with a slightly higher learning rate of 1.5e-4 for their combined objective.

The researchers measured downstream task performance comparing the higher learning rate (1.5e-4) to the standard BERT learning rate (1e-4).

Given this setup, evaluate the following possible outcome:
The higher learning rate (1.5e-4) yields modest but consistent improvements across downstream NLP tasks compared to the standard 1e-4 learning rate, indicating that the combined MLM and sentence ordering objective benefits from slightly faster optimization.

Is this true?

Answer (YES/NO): NO